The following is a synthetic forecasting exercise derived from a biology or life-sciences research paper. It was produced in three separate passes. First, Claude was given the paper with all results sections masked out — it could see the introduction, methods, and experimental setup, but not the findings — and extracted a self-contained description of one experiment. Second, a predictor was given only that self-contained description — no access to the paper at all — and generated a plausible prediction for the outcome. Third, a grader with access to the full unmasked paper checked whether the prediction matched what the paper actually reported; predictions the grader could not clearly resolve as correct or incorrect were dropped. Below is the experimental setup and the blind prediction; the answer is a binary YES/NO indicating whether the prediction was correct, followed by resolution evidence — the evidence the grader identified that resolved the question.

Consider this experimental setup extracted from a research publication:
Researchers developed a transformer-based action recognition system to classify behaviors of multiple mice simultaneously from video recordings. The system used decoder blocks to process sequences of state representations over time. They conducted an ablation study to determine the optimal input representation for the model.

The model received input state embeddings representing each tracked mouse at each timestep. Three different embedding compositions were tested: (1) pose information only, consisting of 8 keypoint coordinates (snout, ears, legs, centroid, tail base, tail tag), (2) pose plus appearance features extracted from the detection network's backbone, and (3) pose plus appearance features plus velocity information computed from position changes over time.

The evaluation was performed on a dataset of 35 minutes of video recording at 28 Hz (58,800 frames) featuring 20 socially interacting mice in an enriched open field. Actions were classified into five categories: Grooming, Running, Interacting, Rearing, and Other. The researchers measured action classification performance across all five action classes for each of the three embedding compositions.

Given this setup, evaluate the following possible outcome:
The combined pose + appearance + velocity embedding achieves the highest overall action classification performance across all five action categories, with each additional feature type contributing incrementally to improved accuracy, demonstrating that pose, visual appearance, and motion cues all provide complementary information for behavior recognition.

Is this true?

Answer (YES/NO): NO